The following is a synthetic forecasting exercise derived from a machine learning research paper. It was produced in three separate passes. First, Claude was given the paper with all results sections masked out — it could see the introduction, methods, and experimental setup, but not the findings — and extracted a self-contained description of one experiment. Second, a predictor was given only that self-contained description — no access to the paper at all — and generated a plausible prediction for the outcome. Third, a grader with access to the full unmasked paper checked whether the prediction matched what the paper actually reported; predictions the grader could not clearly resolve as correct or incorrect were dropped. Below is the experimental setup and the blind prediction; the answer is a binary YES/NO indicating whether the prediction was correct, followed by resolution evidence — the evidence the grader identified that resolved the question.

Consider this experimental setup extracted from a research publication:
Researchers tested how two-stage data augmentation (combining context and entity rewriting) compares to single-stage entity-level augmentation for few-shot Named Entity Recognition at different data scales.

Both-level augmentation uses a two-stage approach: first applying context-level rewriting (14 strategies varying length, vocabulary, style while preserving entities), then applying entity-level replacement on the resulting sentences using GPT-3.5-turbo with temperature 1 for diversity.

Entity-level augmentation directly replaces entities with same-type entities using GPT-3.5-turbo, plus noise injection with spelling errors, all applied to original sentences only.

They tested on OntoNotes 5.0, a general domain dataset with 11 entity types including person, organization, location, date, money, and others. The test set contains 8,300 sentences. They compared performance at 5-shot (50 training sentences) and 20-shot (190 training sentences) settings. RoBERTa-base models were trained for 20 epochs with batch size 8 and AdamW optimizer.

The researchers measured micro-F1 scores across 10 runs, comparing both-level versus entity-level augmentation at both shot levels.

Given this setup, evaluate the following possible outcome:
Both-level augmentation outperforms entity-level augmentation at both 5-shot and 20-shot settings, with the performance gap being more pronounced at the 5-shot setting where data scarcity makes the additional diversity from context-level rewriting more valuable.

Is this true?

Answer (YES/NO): NO